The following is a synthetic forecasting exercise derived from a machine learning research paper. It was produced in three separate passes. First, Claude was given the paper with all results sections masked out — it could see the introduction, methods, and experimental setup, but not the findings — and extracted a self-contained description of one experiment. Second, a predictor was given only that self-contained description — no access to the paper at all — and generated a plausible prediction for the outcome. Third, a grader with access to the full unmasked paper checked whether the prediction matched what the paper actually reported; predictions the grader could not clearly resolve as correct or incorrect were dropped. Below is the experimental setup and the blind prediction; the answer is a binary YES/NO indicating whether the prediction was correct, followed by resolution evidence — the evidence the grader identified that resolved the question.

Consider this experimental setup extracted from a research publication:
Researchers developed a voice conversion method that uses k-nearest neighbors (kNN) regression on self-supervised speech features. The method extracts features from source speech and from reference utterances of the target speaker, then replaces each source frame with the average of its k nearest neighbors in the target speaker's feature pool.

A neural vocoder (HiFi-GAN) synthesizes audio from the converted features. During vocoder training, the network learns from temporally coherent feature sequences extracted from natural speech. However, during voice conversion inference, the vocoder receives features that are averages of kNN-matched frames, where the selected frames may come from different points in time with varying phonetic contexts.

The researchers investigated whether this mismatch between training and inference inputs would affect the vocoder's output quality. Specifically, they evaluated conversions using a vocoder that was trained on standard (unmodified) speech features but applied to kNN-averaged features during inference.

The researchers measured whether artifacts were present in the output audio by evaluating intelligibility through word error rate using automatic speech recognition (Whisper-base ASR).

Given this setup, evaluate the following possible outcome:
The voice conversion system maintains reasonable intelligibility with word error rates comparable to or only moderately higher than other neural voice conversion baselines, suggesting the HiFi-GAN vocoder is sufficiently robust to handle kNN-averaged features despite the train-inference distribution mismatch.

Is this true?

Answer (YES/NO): YES